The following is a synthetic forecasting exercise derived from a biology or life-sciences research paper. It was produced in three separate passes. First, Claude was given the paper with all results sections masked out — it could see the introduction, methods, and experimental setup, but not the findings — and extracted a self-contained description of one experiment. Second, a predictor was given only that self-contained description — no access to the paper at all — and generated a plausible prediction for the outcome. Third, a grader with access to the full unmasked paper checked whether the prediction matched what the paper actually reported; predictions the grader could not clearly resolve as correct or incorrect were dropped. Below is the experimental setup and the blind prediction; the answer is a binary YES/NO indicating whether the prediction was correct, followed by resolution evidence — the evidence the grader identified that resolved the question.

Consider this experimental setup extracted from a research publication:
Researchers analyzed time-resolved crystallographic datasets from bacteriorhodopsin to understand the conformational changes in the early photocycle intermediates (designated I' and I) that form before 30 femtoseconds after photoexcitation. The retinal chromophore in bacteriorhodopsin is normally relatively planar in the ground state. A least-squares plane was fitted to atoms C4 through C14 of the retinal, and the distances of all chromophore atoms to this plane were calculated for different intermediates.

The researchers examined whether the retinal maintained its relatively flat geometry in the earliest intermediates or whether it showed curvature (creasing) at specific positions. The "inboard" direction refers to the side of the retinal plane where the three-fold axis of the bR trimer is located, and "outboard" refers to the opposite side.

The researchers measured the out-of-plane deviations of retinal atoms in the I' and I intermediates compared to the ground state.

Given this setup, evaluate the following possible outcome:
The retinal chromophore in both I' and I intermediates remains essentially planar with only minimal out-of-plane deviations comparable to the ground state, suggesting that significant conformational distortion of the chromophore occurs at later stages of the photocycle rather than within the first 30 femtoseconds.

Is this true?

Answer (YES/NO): NO